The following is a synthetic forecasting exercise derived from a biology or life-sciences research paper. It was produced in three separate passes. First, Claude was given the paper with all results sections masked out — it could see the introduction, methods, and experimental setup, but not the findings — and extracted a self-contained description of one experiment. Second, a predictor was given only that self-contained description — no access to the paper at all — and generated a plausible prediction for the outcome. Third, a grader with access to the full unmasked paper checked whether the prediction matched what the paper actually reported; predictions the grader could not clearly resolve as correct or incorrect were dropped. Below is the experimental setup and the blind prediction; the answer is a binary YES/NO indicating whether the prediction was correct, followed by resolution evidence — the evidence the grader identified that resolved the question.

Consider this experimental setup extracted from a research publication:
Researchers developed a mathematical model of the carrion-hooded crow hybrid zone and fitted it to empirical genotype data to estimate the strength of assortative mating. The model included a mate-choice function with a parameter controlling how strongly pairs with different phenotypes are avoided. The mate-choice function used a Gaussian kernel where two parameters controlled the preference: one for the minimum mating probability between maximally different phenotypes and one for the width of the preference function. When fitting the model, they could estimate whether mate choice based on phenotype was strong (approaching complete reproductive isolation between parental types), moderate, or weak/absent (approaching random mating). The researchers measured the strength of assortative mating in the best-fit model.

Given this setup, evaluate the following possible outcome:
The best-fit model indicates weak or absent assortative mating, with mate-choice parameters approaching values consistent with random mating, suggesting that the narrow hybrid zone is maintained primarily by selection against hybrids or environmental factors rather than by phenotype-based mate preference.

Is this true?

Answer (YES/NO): NO